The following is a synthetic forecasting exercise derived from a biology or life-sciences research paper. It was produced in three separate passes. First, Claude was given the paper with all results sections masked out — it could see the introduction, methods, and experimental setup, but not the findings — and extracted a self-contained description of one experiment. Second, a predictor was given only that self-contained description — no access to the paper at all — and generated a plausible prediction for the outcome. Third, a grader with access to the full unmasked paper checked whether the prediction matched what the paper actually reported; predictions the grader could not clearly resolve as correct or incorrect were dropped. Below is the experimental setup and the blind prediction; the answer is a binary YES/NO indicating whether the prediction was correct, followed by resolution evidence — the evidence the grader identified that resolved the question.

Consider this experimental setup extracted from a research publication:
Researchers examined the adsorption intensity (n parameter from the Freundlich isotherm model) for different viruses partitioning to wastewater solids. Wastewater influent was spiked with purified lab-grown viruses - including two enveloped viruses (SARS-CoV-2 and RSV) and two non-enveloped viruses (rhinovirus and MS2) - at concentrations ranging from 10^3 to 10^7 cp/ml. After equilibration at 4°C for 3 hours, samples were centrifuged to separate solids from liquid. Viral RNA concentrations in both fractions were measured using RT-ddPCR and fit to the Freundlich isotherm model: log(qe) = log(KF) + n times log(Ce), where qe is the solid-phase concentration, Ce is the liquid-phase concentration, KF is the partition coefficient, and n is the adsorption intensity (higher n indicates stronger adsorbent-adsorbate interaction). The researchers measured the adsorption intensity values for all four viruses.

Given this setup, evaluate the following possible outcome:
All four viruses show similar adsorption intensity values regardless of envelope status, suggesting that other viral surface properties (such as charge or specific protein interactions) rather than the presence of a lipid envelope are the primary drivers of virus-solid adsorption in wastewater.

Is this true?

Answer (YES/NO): NO